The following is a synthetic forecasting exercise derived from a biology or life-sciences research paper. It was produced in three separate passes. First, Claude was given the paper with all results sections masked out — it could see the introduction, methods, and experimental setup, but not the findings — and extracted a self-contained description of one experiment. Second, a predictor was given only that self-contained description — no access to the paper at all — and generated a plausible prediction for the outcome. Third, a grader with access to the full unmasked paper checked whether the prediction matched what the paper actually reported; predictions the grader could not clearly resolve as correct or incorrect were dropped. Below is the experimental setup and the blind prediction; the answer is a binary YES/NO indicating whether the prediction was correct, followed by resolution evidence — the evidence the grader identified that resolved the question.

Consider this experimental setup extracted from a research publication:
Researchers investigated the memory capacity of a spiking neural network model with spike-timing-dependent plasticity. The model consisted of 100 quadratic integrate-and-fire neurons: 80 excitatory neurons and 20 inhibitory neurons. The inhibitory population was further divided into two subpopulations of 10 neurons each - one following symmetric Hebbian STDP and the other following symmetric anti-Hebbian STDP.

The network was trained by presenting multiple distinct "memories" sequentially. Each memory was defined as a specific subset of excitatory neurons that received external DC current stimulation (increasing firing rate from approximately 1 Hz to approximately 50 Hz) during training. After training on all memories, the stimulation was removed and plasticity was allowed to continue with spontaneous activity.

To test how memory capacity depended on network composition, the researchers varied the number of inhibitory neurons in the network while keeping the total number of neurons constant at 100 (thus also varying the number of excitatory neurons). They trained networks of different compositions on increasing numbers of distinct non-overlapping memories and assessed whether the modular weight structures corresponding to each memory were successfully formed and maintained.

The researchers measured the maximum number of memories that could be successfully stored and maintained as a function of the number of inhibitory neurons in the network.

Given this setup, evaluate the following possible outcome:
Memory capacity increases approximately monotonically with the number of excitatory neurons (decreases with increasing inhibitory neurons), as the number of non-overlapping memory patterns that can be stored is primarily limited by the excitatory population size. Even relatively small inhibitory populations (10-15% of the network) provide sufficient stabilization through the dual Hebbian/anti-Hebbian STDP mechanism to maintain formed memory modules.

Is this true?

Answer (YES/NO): NO